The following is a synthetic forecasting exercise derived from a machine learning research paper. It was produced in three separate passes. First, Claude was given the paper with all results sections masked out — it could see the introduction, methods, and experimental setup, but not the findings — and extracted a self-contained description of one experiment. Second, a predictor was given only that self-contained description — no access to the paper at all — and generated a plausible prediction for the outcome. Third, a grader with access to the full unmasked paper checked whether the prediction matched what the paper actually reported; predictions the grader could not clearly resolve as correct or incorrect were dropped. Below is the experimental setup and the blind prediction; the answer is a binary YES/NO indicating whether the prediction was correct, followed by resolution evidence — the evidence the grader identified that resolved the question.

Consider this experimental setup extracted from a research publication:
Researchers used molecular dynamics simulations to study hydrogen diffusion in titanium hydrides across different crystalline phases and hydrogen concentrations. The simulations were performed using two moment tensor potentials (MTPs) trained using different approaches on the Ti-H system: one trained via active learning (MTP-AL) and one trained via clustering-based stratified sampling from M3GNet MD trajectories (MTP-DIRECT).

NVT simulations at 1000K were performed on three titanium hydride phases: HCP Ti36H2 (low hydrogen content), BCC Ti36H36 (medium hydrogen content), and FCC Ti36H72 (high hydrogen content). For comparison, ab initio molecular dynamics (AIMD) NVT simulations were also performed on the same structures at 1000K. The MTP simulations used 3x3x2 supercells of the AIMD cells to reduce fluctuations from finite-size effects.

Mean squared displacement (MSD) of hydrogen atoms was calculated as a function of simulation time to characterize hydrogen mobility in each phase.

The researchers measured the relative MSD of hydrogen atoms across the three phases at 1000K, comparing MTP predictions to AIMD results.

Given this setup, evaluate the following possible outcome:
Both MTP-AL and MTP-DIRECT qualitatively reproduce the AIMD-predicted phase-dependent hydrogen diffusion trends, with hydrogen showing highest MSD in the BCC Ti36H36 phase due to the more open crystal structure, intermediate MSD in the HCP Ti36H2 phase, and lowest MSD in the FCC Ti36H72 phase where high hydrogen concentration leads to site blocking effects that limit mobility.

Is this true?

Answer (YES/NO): YES